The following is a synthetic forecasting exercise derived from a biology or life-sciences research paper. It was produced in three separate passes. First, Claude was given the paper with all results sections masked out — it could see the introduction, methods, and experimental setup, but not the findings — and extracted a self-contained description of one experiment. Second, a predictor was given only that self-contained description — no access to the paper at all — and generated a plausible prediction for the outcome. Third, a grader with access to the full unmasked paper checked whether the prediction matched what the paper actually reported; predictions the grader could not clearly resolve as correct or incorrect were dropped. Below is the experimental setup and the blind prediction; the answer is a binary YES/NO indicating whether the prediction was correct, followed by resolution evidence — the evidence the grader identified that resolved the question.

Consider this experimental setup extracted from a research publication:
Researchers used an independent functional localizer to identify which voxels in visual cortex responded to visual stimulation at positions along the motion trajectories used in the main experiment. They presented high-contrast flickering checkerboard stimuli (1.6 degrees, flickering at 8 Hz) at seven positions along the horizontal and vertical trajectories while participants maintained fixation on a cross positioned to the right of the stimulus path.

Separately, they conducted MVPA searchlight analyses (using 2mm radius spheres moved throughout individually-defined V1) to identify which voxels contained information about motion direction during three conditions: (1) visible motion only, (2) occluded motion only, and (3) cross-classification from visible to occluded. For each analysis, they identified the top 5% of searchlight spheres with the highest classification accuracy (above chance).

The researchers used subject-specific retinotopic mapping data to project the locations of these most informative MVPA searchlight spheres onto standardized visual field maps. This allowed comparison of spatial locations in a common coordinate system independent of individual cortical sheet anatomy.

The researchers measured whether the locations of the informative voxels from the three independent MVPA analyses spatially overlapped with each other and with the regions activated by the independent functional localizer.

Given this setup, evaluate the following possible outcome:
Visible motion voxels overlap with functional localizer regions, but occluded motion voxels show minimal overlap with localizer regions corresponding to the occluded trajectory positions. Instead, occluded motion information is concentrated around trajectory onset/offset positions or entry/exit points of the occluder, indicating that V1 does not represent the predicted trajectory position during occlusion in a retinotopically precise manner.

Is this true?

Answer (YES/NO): NO